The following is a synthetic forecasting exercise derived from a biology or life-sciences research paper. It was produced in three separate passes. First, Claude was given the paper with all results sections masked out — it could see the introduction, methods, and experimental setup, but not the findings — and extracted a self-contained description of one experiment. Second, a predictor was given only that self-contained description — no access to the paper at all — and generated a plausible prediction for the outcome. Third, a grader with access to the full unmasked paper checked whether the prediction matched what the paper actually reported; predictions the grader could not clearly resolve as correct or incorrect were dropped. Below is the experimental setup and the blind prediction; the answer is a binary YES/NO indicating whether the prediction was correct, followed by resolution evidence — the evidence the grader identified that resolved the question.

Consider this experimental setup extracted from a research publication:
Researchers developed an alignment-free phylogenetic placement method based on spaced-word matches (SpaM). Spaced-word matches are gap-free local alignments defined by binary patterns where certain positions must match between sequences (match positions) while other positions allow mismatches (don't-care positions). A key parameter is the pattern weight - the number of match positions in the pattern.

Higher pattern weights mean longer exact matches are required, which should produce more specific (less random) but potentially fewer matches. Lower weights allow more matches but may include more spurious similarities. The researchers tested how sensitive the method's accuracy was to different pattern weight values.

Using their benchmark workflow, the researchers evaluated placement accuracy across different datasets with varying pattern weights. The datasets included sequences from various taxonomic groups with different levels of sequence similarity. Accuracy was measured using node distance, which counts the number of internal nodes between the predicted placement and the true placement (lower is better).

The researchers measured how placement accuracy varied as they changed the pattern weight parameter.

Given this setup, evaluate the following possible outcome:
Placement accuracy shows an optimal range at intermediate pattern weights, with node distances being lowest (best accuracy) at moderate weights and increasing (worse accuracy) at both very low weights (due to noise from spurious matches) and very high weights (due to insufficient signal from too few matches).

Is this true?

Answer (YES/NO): NO